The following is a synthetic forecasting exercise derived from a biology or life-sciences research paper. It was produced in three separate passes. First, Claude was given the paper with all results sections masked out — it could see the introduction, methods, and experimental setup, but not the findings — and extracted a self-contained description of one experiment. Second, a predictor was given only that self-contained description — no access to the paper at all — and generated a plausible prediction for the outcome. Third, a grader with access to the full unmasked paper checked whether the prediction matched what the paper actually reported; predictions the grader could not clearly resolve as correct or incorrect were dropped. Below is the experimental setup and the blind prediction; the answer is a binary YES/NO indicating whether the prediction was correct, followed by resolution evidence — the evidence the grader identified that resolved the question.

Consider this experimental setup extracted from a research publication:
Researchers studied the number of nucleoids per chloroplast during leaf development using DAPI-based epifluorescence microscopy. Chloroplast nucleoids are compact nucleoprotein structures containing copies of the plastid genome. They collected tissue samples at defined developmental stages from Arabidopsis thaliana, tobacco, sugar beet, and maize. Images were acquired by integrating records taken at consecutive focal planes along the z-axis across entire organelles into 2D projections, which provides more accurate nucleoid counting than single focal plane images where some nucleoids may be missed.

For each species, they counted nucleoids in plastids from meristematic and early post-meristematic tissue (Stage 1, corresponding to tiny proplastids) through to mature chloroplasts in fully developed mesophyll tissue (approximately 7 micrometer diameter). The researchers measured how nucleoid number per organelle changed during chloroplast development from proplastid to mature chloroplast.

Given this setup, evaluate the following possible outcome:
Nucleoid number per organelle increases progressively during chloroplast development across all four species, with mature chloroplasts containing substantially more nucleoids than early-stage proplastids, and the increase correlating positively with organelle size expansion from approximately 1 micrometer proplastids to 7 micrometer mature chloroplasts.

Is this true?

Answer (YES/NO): YES